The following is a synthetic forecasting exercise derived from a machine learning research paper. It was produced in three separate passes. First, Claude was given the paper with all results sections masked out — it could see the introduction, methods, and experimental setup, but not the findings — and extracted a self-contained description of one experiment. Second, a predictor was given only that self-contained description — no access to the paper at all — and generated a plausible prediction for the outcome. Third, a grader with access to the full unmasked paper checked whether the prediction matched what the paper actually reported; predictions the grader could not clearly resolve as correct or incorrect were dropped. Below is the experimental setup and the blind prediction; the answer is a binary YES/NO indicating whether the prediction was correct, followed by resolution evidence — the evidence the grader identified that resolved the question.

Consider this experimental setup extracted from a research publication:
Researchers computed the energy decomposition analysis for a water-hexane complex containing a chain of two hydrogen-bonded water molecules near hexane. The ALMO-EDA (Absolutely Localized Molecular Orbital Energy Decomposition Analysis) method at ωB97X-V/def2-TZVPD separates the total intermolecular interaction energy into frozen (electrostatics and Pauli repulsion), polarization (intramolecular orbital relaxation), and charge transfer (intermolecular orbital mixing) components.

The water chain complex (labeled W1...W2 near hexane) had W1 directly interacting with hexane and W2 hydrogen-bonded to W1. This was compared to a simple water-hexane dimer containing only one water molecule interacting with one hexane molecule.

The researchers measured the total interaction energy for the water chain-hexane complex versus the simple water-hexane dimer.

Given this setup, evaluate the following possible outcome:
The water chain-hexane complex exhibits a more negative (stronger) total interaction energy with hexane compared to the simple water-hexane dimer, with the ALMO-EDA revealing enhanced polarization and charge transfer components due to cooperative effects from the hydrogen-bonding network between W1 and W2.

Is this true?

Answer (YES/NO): YES